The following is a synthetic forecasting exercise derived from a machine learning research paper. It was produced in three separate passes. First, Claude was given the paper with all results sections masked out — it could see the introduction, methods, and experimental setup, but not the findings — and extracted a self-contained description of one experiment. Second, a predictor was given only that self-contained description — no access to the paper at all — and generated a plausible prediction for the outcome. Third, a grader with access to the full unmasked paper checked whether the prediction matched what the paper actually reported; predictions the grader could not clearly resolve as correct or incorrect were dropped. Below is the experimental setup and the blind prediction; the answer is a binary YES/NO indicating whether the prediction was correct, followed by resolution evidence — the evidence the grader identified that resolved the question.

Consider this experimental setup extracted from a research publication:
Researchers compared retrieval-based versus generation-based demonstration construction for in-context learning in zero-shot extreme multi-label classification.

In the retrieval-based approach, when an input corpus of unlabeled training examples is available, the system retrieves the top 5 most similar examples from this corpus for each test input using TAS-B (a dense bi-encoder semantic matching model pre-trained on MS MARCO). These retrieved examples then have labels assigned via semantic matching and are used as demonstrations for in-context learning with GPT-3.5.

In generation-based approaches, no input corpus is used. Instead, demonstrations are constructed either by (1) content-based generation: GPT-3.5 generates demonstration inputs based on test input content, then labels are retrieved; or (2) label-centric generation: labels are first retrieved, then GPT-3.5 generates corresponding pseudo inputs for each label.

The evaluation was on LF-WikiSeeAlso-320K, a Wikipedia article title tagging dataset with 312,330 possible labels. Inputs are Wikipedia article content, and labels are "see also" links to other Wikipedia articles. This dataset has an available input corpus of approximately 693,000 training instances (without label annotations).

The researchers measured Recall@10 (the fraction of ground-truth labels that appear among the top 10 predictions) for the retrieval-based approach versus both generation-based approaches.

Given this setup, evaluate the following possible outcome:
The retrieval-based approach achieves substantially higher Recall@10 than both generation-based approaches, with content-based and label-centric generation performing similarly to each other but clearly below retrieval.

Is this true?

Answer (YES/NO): YES